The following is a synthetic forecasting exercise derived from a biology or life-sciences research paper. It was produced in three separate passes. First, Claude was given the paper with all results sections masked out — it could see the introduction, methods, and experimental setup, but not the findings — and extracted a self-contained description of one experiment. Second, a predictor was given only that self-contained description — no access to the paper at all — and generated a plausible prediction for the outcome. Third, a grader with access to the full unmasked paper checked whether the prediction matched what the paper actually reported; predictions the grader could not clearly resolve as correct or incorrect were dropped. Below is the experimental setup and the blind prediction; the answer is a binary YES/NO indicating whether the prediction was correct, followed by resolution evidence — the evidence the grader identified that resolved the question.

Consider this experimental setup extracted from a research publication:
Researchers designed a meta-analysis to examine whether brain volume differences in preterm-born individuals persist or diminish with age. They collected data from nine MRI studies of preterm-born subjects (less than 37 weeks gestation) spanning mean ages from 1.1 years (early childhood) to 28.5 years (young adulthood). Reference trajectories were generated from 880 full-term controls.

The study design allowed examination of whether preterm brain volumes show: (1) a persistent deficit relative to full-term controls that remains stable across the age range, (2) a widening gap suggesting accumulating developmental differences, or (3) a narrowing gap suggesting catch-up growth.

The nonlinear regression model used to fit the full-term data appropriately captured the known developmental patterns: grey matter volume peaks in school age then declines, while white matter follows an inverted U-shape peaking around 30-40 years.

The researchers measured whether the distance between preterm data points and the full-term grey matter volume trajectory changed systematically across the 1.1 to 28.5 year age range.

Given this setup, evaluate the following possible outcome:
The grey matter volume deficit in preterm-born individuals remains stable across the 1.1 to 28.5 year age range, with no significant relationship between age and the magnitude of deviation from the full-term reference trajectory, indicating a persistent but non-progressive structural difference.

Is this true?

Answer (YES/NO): NO